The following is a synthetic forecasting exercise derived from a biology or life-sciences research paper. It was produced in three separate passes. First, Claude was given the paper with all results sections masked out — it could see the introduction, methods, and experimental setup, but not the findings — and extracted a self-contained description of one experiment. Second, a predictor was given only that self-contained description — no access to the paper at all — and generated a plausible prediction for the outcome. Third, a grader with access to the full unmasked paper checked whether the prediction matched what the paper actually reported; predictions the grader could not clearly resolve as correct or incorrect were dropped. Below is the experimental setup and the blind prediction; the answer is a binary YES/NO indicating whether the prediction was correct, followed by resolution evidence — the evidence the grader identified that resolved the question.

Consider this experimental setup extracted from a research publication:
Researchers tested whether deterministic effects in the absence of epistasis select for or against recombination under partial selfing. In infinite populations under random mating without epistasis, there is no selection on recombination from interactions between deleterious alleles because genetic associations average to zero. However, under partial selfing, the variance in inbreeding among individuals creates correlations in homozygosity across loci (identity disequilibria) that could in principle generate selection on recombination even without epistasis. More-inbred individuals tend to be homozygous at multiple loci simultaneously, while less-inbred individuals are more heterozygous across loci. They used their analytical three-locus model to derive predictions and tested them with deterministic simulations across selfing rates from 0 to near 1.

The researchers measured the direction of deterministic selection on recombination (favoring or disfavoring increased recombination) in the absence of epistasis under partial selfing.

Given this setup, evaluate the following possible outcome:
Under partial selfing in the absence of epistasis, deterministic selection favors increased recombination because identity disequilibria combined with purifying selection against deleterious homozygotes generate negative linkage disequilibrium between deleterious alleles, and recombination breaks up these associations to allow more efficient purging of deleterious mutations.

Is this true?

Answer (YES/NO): NO